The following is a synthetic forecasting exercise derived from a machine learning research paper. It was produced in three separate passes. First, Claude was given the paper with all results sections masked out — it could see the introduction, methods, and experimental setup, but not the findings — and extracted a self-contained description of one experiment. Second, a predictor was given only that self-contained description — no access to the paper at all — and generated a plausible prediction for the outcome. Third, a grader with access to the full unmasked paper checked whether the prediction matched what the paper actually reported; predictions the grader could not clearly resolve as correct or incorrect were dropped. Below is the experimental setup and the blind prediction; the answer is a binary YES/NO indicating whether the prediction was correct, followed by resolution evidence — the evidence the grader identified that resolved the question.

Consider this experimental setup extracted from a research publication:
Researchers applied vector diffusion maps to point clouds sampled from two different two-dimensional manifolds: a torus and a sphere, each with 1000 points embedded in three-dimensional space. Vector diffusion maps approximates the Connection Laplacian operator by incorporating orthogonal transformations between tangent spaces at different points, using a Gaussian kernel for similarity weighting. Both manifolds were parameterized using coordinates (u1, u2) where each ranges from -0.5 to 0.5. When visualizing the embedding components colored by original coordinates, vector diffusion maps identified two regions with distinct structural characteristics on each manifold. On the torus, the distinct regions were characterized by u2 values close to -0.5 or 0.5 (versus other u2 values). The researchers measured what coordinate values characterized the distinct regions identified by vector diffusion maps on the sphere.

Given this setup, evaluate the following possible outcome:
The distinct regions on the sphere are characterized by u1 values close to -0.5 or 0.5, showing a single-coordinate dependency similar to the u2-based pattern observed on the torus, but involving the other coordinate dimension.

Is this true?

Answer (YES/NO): NO